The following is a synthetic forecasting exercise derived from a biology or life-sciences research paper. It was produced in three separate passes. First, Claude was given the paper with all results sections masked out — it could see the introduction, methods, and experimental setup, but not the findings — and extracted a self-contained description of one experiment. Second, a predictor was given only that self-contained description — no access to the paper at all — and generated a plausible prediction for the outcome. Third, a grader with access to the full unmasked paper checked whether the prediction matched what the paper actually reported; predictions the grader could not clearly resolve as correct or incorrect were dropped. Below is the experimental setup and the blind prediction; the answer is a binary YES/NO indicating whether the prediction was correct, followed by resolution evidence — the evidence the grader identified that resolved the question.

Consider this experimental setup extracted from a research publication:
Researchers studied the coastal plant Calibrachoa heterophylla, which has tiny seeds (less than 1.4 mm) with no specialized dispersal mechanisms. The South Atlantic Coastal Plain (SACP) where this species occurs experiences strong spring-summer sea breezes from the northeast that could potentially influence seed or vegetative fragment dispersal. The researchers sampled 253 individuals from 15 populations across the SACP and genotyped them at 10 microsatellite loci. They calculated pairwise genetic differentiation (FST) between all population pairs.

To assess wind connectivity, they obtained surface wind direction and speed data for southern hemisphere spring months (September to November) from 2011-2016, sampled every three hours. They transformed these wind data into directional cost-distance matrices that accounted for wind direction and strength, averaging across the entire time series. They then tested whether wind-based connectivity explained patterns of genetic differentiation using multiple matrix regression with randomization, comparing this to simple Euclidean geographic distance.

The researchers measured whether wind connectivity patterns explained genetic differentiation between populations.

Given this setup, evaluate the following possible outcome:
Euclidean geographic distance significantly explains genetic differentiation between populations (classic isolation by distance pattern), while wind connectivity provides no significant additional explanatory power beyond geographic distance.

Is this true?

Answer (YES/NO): NO